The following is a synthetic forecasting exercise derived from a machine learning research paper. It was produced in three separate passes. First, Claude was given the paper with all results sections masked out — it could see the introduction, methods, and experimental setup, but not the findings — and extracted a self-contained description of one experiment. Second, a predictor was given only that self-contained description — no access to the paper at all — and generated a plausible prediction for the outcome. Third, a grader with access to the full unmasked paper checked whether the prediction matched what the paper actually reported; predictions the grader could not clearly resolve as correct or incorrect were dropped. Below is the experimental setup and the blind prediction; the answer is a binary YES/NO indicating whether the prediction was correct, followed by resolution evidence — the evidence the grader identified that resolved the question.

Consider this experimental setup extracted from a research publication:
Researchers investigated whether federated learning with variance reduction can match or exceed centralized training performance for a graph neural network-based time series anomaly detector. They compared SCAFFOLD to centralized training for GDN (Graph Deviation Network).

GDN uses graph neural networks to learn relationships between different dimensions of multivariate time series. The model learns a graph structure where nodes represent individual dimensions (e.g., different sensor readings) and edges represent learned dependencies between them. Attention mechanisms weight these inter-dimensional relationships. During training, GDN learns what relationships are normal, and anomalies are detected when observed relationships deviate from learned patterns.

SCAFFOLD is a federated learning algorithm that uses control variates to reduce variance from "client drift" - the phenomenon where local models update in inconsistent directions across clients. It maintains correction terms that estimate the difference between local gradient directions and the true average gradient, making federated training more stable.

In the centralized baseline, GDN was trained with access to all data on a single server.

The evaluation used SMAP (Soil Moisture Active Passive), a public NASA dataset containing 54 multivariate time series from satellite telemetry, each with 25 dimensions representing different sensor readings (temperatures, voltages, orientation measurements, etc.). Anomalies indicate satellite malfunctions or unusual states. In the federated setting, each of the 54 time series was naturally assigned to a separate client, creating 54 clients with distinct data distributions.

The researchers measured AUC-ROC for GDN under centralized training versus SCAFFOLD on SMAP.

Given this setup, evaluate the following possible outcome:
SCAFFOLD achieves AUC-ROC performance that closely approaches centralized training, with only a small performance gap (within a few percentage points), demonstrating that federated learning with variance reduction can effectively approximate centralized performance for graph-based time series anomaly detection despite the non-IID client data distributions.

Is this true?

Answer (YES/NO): NO